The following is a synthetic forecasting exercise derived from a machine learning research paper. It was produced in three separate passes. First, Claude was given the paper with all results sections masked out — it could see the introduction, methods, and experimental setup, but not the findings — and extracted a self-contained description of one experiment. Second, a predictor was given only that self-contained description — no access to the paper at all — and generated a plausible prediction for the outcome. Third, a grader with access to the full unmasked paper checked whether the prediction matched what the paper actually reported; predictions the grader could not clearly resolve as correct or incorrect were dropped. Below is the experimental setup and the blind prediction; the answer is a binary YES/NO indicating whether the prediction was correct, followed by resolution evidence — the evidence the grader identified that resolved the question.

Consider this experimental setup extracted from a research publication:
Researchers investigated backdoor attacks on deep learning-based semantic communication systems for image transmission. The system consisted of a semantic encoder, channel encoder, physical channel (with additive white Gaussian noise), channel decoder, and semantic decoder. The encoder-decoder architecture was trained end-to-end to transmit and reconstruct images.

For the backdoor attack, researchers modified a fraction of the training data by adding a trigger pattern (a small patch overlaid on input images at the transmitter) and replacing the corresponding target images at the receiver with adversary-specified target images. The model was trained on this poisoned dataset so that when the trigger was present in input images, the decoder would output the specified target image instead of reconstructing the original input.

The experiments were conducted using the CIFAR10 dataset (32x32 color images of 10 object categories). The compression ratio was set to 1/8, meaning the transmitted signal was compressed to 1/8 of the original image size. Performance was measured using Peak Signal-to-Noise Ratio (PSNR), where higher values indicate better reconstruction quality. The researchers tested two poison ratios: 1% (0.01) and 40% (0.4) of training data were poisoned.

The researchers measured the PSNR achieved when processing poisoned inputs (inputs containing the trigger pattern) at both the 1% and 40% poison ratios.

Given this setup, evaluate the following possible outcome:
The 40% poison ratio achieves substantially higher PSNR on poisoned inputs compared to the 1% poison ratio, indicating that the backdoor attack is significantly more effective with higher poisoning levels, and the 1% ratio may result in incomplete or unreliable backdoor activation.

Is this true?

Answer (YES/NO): YES